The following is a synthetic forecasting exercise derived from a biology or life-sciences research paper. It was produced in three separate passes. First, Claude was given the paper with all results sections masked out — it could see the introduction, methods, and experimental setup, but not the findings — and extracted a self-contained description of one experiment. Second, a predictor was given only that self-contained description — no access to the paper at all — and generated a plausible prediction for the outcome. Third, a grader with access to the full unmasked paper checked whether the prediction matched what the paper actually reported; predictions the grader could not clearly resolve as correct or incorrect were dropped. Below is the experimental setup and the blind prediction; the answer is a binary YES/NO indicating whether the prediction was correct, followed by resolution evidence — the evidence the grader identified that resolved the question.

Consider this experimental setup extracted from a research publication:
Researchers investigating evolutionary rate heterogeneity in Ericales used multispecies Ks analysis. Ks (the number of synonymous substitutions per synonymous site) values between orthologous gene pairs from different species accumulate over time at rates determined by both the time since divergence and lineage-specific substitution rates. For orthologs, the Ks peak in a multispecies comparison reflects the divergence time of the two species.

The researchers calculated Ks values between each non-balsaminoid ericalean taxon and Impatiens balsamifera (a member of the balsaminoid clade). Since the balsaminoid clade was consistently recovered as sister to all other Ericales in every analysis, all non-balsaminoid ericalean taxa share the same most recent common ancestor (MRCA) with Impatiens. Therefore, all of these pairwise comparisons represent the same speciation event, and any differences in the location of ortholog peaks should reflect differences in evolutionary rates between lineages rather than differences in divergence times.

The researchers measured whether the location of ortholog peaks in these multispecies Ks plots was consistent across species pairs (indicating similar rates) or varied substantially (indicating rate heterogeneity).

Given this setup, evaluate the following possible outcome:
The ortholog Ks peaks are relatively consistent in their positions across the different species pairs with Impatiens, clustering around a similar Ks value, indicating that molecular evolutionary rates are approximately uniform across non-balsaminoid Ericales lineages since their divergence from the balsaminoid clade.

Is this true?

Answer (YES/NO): NO